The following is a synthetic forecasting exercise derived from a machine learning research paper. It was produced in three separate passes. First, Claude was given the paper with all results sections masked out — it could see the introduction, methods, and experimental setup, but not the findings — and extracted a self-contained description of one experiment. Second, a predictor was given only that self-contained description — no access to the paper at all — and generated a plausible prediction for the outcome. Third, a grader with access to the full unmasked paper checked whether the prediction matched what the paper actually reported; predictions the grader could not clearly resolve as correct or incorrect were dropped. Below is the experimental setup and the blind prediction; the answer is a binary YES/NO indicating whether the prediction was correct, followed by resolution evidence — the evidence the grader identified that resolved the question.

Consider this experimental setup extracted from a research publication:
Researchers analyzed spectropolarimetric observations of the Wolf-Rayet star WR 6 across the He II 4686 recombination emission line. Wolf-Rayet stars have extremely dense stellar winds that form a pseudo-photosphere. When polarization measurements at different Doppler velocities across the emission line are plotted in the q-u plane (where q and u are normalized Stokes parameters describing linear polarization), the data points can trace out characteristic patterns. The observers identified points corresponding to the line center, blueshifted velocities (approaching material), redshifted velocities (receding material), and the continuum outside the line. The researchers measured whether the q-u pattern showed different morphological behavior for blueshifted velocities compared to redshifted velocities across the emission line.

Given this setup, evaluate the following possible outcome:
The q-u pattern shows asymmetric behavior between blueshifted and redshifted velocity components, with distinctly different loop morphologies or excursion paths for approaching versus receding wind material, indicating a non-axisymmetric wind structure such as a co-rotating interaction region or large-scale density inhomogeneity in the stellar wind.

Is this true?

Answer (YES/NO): YES